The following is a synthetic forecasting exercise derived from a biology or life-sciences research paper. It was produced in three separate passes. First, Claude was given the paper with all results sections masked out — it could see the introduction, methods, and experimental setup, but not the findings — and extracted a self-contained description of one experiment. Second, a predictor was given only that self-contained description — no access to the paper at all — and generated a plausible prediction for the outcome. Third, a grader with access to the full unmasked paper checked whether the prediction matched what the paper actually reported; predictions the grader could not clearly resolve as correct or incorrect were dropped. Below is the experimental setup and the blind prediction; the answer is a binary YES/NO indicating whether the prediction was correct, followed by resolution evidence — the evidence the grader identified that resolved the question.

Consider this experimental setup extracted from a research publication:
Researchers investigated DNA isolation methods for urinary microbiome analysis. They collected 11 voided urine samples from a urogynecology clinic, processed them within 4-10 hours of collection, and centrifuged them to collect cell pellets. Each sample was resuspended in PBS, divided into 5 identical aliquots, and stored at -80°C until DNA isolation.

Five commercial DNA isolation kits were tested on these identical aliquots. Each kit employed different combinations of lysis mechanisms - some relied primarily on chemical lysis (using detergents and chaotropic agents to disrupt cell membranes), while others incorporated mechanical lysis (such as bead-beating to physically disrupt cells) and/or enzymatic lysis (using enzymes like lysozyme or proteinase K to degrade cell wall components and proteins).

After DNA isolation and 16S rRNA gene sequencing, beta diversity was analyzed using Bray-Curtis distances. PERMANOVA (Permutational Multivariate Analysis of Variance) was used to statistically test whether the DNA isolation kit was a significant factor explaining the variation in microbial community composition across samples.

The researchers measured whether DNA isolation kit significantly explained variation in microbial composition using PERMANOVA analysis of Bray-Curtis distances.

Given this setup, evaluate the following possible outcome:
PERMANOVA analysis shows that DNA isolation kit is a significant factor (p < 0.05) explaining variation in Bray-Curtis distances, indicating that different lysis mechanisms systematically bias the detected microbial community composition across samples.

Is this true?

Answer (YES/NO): NO